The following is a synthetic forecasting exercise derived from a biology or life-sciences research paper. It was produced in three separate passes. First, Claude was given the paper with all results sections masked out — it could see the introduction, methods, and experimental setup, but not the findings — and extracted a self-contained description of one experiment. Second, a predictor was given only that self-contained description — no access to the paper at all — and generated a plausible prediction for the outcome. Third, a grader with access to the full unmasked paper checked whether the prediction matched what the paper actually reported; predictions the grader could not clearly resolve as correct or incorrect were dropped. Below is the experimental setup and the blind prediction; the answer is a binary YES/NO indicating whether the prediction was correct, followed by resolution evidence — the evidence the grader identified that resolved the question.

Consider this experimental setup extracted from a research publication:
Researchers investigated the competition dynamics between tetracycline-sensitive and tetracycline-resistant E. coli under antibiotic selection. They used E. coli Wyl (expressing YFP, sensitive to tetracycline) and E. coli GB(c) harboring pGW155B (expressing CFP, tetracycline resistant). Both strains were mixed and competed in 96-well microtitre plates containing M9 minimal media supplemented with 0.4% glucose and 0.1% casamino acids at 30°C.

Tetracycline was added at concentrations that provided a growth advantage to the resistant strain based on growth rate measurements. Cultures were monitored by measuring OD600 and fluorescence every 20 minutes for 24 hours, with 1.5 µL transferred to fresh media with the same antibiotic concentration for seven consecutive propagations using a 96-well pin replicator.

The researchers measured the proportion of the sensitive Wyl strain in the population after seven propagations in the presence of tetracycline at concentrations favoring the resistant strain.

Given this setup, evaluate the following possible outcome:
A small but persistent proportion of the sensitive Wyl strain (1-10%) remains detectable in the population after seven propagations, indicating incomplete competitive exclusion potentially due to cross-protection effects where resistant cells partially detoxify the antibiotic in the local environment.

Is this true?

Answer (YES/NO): NO